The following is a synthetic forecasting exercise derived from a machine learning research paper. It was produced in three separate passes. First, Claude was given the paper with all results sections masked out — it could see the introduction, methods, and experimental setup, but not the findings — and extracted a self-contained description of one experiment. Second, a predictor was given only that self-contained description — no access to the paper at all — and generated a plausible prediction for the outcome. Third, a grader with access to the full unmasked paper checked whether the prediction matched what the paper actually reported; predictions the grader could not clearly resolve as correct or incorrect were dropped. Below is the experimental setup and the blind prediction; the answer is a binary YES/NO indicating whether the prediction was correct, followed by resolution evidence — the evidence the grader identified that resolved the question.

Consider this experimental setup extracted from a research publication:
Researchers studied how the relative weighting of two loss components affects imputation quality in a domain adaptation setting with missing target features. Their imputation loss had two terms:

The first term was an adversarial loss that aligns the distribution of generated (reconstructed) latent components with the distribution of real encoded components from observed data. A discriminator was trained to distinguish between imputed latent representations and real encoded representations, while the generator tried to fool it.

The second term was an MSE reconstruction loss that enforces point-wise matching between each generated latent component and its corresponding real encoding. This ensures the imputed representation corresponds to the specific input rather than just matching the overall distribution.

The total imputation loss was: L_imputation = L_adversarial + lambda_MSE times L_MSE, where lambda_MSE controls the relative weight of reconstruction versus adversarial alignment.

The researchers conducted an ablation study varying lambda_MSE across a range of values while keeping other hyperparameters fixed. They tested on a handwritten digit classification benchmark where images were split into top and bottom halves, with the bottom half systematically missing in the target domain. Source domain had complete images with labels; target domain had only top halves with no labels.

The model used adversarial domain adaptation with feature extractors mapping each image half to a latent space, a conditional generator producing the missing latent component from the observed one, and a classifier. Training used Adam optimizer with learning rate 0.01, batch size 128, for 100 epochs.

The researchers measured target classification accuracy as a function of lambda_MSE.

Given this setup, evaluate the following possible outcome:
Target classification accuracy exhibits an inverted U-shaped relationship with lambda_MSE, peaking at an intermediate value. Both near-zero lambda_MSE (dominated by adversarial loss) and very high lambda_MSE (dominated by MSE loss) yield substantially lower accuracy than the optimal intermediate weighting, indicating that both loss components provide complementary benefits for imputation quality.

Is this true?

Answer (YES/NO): NO